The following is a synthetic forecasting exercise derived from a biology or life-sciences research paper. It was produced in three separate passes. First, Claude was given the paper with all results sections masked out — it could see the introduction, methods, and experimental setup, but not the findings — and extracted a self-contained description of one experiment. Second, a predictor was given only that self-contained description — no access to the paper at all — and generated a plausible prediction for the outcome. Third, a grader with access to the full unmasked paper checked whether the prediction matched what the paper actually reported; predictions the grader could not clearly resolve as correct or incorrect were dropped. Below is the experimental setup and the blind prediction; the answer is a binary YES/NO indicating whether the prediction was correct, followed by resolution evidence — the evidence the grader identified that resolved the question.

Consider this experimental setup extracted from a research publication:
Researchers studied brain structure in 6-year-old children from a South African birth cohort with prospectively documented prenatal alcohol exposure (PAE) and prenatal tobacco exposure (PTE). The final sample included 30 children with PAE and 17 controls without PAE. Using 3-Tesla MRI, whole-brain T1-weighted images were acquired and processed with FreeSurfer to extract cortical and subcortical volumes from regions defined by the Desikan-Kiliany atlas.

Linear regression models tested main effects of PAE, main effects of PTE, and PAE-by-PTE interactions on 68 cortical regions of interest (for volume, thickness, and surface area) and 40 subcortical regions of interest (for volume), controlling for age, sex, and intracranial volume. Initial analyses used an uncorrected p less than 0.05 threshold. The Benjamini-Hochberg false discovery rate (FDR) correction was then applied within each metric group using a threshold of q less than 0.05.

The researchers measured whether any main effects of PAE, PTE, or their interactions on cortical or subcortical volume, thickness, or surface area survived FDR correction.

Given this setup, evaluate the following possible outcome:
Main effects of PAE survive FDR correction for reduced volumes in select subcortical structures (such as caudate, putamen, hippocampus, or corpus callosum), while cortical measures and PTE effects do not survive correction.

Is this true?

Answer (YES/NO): NO